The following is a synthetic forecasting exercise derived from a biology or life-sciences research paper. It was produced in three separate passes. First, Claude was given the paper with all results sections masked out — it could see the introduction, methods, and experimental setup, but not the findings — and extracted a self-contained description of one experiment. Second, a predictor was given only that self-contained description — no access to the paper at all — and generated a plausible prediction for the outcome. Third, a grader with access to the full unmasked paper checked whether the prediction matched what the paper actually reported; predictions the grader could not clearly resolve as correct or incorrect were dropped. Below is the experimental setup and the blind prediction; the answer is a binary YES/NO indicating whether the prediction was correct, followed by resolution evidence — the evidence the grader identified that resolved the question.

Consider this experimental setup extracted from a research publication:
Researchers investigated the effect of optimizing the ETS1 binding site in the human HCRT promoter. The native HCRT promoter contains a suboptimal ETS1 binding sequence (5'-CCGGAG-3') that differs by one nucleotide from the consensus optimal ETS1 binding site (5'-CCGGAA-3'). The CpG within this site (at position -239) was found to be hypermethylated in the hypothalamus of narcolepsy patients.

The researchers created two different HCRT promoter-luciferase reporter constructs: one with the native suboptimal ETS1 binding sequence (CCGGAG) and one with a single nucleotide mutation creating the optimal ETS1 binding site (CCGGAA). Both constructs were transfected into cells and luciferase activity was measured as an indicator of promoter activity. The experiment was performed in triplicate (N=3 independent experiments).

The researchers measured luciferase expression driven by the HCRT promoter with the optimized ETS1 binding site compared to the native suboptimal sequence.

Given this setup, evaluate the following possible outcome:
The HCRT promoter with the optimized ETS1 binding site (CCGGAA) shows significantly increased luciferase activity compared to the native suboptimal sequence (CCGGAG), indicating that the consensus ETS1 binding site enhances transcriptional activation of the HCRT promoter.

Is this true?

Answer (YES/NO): YES